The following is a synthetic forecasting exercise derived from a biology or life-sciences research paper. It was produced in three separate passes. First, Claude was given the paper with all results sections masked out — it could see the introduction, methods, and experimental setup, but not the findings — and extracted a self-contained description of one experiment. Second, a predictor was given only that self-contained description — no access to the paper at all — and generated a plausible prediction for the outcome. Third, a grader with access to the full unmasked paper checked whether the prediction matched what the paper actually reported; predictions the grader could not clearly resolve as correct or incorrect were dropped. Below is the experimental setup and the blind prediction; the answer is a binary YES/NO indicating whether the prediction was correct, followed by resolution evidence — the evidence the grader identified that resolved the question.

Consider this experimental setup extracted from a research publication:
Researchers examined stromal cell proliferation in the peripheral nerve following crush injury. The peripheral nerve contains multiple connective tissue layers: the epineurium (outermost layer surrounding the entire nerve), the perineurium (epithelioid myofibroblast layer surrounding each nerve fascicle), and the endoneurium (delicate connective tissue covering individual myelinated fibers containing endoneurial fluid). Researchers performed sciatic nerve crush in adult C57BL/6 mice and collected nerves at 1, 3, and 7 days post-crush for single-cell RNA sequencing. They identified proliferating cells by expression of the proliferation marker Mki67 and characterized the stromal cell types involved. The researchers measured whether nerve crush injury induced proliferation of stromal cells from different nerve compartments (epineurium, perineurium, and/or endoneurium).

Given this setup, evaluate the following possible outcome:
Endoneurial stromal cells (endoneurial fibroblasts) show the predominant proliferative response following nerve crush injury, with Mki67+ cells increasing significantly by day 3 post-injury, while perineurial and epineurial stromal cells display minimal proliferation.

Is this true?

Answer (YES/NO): NO